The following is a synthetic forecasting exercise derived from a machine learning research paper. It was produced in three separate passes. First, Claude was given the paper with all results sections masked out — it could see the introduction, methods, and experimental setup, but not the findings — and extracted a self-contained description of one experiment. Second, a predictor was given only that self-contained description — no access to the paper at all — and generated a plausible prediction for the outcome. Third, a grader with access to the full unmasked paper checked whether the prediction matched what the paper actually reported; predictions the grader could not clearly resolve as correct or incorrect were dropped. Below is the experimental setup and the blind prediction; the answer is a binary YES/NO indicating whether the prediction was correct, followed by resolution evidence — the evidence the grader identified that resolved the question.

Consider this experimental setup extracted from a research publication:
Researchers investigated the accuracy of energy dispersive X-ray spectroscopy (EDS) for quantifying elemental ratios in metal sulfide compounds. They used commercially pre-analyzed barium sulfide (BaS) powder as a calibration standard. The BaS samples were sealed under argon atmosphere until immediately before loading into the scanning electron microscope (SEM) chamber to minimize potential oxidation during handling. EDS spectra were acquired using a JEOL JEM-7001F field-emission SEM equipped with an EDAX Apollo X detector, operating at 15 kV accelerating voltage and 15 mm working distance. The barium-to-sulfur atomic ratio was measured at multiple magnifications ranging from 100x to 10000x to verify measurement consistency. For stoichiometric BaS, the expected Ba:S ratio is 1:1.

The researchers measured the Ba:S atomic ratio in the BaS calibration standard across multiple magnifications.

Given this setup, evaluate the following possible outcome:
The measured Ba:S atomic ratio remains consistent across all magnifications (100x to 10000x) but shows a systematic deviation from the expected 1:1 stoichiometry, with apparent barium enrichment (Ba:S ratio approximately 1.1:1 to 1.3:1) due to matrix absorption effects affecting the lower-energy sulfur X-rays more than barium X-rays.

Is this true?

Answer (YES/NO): YES